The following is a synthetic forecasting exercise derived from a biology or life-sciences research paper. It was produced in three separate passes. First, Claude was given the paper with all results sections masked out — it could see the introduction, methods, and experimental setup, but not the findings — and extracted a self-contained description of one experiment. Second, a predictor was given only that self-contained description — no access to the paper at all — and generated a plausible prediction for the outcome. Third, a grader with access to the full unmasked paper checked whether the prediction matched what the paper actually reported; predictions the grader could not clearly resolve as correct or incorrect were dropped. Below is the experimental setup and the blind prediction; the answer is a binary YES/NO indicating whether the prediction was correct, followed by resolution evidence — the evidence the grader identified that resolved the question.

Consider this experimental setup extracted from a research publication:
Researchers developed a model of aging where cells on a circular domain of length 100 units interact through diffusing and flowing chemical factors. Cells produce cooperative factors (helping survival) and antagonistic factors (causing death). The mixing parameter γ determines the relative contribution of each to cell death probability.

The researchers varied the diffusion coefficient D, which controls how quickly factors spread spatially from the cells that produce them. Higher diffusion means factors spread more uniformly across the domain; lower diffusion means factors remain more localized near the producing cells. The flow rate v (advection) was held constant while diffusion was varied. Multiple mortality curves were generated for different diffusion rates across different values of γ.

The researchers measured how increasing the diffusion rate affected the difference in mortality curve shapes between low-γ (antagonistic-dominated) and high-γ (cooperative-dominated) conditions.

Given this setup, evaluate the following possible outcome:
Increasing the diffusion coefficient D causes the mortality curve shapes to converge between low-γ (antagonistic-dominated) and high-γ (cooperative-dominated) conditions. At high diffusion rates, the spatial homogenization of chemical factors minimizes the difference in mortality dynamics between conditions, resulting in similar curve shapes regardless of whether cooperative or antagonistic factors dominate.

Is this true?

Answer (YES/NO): NO